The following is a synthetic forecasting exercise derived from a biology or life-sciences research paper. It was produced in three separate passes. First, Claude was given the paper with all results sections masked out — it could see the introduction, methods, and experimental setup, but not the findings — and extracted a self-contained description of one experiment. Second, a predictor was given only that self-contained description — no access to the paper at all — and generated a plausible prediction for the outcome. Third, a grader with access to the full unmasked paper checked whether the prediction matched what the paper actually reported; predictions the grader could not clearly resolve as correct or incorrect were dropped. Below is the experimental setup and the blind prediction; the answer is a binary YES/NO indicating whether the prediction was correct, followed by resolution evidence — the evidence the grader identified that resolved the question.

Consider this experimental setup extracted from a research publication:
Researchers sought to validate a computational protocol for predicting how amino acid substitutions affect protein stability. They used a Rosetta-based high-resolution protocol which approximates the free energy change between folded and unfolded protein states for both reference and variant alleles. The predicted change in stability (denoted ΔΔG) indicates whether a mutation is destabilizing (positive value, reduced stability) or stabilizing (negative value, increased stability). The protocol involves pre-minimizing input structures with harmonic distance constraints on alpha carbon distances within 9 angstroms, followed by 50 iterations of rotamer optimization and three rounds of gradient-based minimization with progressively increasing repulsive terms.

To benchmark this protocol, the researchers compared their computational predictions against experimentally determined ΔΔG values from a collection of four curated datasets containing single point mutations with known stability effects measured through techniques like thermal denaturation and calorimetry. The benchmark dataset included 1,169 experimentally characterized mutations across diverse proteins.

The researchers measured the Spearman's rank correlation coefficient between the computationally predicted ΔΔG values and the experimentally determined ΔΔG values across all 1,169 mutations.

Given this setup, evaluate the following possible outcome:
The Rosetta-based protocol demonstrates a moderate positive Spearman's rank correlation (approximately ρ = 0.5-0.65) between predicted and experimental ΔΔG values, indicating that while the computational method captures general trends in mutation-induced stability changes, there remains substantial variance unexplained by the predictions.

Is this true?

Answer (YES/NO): YES